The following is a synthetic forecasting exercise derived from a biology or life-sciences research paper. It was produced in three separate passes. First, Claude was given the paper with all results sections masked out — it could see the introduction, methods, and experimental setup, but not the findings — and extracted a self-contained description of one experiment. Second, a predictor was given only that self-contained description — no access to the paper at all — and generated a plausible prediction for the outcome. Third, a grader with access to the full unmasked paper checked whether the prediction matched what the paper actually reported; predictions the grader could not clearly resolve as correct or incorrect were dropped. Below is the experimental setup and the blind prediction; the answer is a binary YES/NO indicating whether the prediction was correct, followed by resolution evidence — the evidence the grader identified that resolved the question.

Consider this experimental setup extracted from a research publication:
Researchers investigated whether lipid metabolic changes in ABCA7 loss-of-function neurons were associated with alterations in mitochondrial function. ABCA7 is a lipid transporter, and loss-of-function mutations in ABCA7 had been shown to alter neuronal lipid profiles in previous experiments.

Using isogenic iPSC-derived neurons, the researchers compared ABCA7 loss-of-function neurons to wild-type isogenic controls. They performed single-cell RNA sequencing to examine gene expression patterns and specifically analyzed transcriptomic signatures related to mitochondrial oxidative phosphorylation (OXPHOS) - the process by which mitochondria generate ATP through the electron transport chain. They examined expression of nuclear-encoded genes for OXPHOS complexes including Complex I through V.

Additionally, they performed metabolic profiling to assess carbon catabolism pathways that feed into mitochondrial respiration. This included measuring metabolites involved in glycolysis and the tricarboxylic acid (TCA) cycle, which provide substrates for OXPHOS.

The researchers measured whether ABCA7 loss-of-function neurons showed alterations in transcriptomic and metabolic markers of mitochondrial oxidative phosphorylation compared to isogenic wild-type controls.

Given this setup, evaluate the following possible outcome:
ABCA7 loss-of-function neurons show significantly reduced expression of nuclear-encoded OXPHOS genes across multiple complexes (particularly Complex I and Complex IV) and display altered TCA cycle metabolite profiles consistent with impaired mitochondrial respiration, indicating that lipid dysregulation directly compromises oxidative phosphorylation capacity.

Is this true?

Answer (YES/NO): NO